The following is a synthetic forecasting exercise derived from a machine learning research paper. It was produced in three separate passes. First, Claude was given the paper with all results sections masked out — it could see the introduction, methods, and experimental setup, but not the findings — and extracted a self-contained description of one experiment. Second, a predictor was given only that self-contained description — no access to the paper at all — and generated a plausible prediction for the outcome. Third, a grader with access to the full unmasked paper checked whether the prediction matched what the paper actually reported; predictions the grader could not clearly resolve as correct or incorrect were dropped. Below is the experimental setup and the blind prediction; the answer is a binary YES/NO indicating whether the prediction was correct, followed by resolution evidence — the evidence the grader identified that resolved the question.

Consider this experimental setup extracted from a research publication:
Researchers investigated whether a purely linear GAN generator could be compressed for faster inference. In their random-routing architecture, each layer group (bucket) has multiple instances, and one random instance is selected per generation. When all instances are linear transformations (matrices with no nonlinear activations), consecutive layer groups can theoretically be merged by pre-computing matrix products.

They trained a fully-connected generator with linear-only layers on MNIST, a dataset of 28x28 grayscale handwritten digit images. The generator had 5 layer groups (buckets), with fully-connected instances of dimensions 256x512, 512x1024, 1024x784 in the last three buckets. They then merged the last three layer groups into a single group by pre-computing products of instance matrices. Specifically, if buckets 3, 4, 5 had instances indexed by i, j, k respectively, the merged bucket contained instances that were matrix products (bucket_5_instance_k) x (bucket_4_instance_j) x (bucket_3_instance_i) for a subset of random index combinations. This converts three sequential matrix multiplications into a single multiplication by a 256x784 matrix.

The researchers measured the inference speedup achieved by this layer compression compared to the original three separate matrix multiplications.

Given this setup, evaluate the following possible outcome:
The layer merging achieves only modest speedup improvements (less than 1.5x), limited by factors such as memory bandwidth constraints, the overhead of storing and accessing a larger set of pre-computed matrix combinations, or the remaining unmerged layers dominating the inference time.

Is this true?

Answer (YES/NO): NO